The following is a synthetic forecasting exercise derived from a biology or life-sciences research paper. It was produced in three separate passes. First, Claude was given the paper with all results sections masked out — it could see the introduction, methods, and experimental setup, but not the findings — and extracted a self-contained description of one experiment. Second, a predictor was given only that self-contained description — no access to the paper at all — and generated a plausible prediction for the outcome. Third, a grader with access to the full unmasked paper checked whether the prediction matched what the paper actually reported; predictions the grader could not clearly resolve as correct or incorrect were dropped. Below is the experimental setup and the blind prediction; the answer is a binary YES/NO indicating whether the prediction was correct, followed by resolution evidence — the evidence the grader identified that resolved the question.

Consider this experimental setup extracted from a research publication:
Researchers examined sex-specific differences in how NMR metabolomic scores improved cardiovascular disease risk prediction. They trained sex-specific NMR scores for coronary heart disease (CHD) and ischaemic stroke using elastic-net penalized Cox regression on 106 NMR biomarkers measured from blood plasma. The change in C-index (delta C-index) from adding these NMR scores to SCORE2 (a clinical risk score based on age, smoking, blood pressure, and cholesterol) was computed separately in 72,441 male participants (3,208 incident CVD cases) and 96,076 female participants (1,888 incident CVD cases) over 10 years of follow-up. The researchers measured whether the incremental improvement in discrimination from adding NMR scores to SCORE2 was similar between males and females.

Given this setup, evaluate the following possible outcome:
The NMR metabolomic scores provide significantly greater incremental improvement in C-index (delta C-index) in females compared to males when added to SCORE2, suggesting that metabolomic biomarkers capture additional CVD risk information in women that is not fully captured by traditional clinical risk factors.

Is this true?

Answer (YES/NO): NO